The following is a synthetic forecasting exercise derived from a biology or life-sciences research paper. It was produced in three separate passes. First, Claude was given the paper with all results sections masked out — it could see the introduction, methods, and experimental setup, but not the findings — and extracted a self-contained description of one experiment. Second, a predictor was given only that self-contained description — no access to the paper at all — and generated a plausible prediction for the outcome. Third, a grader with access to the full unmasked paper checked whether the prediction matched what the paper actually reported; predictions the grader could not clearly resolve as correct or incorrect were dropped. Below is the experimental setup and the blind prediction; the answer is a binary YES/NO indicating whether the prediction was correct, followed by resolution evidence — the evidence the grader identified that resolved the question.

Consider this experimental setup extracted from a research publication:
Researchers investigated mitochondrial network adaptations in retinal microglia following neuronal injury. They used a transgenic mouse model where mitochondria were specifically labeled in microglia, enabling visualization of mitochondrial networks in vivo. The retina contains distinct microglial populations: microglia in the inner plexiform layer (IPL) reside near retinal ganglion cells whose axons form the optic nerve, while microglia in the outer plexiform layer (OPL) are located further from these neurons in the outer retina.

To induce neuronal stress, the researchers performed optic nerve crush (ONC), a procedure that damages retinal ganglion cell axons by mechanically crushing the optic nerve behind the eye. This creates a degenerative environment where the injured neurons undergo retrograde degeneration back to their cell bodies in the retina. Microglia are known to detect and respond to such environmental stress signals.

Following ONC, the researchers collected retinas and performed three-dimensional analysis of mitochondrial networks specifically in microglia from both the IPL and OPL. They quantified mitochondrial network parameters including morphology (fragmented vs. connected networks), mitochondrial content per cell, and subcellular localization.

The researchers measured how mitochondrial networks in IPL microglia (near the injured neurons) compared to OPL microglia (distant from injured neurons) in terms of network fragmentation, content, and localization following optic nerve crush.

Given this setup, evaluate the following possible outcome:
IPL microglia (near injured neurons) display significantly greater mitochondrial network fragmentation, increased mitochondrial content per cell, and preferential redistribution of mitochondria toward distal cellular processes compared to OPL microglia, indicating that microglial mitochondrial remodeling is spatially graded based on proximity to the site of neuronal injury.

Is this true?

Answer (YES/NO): NO